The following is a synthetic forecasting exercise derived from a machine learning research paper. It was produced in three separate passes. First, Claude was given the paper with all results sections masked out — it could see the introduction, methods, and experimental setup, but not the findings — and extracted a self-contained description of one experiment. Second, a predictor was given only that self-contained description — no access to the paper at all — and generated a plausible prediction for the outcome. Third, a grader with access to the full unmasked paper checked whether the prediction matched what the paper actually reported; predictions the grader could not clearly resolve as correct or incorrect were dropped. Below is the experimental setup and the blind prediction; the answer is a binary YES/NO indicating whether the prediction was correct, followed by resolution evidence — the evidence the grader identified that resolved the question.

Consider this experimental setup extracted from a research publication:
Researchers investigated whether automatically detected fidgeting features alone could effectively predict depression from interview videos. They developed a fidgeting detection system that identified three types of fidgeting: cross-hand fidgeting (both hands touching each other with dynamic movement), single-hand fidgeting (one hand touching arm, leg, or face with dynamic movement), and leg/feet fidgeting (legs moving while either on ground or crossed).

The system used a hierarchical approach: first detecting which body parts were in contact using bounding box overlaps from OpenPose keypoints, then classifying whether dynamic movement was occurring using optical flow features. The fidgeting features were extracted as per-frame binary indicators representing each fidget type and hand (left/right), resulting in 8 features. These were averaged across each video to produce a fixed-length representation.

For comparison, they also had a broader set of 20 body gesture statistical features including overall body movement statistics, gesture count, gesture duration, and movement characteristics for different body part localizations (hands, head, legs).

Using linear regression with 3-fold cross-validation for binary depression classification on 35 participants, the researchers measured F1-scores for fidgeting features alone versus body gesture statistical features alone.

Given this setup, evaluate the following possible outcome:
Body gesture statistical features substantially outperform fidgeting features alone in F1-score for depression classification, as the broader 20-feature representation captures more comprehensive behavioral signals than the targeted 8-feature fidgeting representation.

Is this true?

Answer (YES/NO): YES